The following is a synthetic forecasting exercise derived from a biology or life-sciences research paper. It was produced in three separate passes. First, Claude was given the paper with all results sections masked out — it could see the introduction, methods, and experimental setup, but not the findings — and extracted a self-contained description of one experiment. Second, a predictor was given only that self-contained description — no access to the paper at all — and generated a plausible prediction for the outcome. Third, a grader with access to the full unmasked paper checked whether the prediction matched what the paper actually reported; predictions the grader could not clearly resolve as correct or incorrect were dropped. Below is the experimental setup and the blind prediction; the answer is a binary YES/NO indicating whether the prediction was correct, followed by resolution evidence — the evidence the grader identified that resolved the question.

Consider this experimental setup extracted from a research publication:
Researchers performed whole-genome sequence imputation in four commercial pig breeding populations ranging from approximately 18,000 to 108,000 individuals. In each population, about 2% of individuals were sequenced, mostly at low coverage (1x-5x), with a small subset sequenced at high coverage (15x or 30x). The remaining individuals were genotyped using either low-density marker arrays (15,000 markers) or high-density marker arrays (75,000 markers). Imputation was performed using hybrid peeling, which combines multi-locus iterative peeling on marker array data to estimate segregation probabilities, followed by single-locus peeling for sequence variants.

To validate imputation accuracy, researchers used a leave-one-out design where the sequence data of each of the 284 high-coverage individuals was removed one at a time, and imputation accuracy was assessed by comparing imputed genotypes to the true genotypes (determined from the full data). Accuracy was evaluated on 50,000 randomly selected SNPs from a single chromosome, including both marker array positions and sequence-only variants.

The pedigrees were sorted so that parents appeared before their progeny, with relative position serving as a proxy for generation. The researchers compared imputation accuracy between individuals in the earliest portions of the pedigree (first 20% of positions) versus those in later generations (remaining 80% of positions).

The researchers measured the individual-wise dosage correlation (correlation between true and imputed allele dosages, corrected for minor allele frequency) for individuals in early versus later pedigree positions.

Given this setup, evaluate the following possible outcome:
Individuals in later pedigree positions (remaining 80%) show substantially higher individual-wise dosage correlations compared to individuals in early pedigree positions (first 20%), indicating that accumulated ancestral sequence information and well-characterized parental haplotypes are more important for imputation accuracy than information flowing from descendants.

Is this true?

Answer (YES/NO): YES